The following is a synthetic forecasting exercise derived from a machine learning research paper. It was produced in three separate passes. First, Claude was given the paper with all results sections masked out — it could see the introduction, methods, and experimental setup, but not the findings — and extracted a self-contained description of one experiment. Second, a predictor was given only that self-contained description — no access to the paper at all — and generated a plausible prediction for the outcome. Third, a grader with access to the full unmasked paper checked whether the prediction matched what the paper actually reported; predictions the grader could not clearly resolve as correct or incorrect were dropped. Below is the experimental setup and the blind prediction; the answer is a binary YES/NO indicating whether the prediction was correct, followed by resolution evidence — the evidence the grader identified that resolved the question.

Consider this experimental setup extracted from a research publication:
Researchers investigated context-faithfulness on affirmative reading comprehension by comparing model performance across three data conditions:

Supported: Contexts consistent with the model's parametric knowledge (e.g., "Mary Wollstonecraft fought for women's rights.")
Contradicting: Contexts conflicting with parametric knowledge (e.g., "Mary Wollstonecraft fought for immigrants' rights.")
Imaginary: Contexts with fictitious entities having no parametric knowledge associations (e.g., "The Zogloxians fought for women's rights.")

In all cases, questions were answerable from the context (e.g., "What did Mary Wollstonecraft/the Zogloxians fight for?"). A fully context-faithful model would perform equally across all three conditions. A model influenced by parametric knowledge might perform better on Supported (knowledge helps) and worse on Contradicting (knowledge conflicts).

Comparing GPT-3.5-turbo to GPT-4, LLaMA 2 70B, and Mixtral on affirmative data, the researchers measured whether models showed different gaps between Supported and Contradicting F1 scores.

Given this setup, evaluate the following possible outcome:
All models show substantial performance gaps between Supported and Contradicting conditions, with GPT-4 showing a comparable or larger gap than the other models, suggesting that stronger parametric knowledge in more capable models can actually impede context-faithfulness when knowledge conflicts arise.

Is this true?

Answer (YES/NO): NO